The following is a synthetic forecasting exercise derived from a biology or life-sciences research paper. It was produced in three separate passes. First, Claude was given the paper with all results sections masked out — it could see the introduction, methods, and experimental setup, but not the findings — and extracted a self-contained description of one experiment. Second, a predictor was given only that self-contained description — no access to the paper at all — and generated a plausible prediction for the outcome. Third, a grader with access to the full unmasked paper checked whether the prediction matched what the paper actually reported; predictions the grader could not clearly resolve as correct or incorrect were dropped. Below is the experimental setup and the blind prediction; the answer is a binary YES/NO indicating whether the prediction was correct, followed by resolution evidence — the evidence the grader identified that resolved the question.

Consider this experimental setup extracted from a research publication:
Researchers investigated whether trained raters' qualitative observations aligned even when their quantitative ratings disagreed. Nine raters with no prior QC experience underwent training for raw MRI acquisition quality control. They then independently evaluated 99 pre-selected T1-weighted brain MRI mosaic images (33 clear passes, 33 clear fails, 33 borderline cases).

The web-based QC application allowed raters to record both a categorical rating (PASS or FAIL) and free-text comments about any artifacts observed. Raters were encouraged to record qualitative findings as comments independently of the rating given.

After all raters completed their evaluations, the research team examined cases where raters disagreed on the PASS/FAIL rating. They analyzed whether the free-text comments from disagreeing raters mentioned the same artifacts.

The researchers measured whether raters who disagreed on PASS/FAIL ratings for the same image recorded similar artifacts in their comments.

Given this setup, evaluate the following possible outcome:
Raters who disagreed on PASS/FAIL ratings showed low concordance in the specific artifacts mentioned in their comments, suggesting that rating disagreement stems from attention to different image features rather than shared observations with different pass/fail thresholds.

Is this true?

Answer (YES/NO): NO